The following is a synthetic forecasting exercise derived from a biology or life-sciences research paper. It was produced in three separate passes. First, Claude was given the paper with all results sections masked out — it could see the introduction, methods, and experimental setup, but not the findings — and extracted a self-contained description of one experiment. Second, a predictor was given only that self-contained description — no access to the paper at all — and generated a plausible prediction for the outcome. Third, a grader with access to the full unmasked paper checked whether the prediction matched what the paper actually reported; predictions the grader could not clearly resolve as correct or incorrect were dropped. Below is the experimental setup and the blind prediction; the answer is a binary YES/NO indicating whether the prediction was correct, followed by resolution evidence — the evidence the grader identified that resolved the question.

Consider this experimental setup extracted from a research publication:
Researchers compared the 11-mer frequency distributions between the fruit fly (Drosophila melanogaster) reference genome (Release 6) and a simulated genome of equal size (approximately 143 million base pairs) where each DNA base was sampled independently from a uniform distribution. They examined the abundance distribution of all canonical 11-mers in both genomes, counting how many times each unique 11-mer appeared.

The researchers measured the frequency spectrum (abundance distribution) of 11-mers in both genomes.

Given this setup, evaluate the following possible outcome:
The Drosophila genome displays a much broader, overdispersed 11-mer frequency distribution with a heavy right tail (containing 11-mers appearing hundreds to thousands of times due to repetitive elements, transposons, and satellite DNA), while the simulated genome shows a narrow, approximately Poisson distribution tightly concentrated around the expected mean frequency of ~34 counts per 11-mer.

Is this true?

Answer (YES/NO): NO